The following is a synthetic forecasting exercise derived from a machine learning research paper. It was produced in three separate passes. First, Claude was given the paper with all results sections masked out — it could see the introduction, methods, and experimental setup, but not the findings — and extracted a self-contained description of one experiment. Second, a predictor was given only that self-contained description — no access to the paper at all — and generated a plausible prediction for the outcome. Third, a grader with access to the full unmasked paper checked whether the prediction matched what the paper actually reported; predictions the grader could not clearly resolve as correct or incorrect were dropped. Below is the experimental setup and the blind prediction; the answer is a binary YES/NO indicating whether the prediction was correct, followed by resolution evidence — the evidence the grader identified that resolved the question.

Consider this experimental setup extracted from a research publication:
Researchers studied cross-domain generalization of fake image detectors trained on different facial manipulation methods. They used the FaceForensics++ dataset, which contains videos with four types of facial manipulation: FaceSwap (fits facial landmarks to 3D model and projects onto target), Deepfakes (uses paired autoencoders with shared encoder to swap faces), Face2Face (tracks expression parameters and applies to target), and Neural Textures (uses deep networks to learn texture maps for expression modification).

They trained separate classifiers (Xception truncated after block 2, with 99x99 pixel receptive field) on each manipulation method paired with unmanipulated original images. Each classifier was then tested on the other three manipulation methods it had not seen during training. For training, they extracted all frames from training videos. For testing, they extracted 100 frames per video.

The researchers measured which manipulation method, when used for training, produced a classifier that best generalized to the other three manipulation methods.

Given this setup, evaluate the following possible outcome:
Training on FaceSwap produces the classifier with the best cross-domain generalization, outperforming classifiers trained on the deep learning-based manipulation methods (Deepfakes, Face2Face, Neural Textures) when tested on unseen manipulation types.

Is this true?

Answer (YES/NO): NO